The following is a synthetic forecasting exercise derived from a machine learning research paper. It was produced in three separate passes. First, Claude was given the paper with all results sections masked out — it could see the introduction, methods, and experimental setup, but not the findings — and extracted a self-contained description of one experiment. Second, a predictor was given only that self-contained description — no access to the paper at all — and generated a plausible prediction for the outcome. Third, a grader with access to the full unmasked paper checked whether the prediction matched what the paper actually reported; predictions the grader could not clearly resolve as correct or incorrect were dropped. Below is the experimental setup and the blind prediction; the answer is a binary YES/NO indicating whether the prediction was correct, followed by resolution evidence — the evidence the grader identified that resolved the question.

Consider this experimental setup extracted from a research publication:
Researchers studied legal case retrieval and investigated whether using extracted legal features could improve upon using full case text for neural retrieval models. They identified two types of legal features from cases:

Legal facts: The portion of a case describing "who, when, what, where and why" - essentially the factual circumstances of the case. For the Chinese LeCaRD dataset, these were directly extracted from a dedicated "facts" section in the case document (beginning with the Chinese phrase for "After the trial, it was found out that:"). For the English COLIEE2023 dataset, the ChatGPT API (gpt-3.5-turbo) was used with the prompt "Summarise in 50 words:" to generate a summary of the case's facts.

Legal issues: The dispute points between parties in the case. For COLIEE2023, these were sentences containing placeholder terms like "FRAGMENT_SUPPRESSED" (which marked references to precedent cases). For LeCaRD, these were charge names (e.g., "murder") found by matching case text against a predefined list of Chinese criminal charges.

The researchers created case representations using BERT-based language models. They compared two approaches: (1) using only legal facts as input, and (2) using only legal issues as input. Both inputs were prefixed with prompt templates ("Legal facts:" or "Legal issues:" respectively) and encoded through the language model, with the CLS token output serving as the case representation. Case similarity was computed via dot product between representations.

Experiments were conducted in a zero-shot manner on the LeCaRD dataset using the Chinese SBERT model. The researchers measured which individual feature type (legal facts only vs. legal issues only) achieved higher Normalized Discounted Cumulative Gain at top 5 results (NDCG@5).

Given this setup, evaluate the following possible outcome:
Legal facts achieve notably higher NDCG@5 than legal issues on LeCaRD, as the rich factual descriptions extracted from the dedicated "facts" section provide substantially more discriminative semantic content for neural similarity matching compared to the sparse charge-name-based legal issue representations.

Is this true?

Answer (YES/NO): YES